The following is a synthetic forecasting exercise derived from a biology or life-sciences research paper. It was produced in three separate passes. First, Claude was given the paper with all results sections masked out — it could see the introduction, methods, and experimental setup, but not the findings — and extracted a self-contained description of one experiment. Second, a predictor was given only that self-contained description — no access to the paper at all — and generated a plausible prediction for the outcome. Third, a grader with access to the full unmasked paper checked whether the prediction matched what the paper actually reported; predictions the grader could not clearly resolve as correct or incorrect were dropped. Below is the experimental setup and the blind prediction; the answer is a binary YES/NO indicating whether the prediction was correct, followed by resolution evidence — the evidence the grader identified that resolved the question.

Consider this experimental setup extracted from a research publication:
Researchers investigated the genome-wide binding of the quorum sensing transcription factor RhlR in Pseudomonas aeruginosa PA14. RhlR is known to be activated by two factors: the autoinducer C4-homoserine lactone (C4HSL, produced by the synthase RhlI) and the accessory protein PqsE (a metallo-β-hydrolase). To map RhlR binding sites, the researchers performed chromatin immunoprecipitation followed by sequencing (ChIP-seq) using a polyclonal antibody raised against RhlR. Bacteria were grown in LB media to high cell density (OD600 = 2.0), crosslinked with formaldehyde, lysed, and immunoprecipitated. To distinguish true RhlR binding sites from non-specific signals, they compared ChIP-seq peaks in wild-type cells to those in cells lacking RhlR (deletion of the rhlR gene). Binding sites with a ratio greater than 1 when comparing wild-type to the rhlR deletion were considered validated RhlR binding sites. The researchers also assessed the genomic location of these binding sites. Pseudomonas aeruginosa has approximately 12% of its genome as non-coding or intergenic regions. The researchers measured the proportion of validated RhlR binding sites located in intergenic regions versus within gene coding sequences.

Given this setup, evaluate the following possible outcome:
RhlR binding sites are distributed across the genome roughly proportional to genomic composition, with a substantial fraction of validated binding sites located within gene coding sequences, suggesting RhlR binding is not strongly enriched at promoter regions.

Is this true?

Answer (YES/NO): NO